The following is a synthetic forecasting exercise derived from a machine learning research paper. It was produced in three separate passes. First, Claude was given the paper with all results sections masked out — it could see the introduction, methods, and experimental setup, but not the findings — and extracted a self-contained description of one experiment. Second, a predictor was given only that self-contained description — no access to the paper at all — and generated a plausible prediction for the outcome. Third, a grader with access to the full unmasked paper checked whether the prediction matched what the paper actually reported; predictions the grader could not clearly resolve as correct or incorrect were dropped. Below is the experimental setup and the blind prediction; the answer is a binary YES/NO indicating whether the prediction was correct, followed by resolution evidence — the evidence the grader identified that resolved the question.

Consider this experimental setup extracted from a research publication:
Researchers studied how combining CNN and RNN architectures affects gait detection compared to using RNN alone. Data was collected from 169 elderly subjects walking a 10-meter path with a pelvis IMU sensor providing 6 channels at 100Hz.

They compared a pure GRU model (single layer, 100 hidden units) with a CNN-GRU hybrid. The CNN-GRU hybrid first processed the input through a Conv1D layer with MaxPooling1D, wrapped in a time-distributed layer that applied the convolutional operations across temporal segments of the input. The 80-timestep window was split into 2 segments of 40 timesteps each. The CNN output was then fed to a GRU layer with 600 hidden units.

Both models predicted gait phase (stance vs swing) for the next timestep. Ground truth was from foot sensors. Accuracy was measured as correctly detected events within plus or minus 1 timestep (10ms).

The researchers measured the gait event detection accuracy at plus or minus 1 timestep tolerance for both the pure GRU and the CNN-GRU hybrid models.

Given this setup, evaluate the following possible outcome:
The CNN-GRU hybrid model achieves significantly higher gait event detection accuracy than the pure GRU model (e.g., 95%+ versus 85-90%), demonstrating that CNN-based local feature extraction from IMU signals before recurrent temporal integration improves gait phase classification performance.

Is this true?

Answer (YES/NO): NO